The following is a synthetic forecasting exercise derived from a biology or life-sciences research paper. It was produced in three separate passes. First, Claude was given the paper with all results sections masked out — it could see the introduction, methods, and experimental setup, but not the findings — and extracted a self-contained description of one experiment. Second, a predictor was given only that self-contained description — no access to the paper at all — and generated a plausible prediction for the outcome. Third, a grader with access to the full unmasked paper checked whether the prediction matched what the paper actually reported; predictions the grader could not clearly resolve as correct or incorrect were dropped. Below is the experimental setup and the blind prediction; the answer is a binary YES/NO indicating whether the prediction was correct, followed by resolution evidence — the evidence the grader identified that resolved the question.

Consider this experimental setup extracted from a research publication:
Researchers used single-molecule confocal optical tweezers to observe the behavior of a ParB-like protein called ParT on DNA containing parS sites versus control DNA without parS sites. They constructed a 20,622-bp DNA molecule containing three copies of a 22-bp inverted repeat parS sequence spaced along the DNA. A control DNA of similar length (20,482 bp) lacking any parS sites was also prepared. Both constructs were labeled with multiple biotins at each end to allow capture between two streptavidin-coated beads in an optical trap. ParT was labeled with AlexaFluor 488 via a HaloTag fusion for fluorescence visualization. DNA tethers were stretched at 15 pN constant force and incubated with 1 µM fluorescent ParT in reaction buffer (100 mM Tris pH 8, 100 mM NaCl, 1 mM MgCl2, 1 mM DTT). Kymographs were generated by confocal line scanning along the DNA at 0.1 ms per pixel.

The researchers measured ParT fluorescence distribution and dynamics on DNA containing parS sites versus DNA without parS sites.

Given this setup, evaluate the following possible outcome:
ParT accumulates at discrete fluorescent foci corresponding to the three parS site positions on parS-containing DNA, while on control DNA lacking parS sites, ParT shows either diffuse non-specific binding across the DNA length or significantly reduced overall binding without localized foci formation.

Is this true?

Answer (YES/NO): NO